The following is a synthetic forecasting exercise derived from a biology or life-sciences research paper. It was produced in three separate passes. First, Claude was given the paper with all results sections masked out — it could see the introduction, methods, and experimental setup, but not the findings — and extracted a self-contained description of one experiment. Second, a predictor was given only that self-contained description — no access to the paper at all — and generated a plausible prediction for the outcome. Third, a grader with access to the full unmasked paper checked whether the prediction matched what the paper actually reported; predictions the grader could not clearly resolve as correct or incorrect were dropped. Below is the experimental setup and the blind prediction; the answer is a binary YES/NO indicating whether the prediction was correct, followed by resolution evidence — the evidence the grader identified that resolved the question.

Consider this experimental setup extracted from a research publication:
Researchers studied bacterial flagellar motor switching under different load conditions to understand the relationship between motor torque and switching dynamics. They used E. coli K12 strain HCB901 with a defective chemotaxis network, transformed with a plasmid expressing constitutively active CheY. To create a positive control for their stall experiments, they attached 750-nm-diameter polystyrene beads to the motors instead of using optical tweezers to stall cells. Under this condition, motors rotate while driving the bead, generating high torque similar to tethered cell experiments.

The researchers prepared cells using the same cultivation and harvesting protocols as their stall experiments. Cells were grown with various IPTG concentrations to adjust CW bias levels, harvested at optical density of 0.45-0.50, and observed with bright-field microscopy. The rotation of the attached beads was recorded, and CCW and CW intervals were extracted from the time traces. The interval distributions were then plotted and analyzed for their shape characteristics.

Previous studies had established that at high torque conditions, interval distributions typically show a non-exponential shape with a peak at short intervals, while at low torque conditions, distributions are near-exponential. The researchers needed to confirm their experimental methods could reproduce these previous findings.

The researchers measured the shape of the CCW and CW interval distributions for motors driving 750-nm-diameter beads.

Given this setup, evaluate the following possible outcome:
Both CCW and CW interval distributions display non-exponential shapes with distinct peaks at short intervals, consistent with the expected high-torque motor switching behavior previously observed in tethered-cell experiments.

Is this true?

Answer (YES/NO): YES